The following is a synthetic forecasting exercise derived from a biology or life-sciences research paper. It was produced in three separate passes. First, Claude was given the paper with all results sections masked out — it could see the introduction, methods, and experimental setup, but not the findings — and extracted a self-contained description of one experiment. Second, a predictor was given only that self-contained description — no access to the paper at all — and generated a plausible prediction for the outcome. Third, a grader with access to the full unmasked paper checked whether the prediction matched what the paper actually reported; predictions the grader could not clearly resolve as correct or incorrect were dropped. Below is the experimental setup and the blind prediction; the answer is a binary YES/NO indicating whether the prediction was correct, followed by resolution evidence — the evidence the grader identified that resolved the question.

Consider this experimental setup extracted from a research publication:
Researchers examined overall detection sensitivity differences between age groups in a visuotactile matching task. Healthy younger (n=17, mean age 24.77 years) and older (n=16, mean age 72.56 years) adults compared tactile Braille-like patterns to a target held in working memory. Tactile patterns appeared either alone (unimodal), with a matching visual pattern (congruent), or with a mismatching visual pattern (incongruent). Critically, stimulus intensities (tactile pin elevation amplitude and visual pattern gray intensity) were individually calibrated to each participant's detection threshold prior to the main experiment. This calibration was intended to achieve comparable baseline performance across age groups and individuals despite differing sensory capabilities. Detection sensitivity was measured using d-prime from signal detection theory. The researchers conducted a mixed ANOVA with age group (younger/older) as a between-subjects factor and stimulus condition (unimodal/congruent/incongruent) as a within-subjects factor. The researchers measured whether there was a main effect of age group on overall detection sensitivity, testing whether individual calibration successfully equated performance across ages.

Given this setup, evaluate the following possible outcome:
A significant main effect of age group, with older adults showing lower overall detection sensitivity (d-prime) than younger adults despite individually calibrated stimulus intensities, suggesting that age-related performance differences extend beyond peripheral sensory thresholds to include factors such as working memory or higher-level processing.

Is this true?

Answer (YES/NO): YES